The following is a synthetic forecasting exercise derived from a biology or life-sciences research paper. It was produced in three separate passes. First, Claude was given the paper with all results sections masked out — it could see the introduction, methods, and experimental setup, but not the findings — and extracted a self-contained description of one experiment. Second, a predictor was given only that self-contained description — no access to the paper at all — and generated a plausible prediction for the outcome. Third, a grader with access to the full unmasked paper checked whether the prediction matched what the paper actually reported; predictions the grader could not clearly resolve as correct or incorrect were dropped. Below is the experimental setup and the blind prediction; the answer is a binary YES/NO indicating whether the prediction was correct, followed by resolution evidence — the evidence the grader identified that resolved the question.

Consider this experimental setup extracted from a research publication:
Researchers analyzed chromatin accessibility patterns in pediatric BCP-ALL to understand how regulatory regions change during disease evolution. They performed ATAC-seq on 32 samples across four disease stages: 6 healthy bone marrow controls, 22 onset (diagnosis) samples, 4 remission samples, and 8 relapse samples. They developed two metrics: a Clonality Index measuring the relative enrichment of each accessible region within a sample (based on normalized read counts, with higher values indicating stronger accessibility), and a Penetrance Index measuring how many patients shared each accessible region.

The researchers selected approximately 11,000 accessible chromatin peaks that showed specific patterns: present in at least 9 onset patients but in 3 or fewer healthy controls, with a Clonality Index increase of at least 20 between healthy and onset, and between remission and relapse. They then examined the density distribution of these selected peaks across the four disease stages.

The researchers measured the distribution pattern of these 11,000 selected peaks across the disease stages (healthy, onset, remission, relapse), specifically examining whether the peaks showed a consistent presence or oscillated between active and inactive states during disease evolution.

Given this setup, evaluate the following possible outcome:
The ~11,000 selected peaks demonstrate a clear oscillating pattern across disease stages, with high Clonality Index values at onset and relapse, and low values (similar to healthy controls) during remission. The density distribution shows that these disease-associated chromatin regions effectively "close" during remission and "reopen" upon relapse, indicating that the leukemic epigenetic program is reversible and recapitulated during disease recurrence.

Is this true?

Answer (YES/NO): YES